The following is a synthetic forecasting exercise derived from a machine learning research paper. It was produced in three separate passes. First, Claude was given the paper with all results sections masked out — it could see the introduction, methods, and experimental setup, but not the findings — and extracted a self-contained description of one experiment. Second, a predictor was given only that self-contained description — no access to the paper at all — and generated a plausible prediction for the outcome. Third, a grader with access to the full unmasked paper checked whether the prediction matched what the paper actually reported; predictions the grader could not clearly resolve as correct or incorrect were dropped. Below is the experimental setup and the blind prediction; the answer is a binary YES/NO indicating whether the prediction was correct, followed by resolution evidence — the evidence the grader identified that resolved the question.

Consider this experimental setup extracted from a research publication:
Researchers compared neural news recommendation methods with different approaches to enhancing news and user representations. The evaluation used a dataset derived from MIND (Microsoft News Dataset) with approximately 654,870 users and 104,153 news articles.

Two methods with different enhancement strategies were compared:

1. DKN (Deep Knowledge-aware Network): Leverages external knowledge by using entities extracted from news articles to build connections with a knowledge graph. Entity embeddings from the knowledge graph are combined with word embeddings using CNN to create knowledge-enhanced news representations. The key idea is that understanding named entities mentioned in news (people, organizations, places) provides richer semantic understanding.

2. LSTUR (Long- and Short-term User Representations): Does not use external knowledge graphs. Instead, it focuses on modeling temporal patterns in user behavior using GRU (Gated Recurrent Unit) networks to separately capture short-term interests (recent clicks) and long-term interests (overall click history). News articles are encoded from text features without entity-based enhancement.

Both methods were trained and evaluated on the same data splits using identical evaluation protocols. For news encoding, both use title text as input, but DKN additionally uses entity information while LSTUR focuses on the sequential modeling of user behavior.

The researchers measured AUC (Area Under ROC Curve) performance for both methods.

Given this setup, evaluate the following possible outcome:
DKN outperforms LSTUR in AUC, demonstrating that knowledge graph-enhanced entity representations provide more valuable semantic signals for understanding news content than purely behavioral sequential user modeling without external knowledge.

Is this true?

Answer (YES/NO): NO